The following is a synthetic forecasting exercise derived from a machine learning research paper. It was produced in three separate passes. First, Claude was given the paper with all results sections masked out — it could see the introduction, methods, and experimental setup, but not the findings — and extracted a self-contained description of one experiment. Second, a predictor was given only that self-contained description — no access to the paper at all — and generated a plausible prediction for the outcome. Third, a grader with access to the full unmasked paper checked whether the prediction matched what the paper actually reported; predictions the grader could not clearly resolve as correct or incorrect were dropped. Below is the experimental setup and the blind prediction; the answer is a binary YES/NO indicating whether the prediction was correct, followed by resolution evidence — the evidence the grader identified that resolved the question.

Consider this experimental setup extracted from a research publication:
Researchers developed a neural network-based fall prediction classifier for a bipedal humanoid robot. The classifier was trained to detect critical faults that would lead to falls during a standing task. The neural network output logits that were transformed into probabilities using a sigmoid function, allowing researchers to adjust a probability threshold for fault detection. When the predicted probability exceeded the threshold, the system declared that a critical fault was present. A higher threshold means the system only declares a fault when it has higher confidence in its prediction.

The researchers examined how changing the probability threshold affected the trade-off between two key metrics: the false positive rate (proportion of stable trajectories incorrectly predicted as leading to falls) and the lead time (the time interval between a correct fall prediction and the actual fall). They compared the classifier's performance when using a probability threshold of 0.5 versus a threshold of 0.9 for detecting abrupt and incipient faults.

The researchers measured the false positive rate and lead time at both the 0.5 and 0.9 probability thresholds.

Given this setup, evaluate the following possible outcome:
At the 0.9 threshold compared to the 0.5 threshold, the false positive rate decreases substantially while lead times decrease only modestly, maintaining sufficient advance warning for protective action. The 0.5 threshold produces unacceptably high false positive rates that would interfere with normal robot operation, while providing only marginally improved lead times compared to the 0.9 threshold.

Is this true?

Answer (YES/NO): NO